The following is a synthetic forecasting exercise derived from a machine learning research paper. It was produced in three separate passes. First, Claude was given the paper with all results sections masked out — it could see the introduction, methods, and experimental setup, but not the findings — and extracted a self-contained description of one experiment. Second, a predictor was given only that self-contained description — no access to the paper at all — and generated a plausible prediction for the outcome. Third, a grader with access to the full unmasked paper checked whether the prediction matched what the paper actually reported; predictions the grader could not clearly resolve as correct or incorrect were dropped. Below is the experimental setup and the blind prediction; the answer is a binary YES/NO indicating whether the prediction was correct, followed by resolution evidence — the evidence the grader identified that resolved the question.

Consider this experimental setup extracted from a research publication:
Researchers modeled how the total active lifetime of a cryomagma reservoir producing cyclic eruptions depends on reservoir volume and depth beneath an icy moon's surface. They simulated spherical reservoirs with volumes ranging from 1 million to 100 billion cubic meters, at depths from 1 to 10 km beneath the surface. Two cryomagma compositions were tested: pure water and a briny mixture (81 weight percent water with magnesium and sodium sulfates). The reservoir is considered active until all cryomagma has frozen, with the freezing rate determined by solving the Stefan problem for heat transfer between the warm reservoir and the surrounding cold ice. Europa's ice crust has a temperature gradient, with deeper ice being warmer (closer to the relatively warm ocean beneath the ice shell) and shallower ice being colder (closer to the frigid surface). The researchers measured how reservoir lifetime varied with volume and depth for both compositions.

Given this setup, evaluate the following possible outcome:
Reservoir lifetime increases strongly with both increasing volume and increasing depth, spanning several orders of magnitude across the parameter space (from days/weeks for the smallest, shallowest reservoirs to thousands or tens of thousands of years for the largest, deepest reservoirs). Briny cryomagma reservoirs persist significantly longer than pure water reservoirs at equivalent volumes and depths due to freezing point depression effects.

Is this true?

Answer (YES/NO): NO